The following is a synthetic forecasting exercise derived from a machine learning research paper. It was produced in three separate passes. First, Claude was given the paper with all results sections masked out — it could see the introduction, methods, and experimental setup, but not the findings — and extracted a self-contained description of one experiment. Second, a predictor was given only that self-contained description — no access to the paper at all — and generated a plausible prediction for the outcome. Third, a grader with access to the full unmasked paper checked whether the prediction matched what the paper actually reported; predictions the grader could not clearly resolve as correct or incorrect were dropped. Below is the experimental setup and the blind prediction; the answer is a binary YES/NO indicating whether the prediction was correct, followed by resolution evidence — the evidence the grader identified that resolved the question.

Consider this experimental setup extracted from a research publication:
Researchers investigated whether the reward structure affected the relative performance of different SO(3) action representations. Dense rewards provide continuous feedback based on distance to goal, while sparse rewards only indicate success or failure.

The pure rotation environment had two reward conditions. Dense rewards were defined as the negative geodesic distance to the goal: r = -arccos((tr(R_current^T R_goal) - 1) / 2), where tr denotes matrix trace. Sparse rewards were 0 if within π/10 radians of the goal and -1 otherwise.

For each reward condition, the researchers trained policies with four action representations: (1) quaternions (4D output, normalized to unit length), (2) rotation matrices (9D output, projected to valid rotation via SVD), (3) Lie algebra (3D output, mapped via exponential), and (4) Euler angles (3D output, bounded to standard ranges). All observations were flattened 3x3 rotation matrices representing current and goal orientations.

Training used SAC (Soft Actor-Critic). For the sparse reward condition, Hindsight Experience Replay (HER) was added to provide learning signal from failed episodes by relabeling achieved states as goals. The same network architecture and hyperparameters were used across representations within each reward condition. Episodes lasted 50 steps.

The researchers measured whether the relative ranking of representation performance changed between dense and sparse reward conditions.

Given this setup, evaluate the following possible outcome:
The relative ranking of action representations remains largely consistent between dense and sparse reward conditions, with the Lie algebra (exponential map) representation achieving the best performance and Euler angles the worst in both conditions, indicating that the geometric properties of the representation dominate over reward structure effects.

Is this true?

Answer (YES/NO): NO